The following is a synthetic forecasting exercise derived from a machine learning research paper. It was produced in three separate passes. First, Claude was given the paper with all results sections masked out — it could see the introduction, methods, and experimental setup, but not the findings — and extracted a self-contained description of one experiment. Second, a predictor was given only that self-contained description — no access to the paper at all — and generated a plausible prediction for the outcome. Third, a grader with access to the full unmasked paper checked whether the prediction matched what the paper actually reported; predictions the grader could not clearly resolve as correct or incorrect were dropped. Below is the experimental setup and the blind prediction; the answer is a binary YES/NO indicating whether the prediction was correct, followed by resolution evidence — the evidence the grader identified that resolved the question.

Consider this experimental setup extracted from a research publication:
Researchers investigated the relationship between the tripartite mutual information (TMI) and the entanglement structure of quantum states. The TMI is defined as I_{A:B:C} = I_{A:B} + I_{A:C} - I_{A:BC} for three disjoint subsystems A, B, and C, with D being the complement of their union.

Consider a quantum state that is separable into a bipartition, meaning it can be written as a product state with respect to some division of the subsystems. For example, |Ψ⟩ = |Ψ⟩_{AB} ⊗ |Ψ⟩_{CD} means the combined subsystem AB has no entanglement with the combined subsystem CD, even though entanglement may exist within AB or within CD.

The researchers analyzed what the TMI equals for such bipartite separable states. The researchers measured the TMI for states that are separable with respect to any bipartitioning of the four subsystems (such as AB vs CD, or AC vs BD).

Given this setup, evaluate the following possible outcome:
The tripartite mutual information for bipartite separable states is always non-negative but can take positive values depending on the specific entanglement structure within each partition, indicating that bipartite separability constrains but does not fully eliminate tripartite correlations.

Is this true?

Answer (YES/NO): NO